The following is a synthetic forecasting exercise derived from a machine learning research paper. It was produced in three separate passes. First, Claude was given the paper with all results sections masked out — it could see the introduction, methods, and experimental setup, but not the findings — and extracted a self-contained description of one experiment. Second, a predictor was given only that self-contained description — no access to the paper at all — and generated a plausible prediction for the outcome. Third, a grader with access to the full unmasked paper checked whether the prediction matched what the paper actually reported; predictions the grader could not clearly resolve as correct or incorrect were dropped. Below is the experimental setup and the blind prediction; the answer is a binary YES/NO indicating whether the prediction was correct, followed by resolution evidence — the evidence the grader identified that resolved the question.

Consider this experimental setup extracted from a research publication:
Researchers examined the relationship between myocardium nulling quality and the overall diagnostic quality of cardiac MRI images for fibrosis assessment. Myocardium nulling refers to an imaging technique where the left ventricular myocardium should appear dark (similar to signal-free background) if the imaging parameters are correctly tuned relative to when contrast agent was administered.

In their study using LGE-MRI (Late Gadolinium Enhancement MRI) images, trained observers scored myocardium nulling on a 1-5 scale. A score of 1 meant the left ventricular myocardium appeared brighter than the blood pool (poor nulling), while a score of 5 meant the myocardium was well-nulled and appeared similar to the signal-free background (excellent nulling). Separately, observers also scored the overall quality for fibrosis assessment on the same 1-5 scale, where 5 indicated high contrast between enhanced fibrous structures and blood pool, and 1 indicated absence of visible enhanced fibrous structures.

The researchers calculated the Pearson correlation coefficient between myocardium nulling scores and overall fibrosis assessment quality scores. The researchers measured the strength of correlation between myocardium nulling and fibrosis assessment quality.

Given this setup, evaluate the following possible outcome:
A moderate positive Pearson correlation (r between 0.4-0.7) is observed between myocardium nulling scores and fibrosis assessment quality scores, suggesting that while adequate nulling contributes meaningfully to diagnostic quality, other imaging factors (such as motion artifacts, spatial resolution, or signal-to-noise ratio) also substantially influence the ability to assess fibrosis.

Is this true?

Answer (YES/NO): NO